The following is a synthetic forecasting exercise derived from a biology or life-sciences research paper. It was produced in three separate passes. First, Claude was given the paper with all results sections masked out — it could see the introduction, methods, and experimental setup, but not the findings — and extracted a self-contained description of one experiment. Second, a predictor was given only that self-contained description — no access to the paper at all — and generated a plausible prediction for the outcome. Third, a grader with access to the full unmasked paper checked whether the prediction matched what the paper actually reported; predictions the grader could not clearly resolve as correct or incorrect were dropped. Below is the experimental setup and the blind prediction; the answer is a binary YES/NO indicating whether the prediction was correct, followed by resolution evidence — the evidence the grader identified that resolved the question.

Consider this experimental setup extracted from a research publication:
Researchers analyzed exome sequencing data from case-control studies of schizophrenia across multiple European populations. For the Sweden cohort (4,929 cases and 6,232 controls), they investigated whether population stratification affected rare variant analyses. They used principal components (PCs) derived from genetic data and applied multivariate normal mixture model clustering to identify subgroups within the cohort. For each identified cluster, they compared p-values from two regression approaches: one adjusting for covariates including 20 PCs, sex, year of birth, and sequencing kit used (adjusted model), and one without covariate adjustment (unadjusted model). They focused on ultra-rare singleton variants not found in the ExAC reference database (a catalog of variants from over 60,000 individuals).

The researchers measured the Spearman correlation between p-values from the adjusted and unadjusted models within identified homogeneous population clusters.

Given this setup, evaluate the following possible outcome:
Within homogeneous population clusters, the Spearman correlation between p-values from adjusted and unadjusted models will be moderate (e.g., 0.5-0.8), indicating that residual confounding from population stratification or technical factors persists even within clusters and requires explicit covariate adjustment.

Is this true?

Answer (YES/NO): NO